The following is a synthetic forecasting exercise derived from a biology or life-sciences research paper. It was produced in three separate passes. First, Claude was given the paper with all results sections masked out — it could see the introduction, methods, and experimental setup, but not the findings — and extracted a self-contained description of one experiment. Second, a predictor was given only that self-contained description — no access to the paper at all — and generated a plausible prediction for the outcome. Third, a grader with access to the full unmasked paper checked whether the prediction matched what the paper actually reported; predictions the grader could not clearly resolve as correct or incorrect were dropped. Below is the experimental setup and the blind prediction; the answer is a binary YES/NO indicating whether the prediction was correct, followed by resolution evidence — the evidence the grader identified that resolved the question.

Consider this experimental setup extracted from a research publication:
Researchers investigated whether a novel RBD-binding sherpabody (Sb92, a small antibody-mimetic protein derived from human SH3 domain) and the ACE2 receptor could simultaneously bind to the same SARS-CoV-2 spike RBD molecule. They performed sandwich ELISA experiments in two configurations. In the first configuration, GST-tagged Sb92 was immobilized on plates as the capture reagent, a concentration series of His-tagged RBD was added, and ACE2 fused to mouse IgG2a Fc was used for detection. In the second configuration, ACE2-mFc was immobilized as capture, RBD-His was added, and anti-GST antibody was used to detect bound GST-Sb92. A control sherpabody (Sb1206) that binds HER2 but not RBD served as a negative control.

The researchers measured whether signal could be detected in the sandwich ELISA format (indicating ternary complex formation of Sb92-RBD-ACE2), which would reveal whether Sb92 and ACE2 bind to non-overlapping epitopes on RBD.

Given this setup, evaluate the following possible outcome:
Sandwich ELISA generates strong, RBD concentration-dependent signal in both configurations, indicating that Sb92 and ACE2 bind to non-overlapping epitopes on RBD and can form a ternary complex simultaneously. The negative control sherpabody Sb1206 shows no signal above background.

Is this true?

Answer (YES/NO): YES